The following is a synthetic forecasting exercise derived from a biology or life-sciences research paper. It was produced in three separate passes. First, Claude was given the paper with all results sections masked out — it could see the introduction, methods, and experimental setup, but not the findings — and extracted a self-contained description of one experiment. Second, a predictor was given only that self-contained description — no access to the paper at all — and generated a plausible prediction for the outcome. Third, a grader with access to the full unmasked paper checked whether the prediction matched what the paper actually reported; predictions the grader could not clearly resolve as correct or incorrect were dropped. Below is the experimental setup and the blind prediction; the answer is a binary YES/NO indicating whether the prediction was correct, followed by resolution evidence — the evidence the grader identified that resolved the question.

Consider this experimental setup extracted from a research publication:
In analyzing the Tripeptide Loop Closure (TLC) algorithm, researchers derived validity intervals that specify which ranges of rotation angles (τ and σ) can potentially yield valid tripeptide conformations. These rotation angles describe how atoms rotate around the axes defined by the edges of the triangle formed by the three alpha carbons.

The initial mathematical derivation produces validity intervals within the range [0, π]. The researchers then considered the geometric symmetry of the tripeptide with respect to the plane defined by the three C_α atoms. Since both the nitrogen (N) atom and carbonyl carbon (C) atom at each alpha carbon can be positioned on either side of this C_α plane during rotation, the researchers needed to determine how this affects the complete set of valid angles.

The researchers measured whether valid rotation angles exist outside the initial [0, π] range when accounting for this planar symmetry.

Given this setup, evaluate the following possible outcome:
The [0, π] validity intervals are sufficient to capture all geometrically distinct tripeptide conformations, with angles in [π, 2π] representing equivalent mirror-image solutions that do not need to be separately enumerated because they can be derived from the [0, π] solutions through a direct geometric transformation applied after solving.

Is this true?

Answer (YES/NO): NO